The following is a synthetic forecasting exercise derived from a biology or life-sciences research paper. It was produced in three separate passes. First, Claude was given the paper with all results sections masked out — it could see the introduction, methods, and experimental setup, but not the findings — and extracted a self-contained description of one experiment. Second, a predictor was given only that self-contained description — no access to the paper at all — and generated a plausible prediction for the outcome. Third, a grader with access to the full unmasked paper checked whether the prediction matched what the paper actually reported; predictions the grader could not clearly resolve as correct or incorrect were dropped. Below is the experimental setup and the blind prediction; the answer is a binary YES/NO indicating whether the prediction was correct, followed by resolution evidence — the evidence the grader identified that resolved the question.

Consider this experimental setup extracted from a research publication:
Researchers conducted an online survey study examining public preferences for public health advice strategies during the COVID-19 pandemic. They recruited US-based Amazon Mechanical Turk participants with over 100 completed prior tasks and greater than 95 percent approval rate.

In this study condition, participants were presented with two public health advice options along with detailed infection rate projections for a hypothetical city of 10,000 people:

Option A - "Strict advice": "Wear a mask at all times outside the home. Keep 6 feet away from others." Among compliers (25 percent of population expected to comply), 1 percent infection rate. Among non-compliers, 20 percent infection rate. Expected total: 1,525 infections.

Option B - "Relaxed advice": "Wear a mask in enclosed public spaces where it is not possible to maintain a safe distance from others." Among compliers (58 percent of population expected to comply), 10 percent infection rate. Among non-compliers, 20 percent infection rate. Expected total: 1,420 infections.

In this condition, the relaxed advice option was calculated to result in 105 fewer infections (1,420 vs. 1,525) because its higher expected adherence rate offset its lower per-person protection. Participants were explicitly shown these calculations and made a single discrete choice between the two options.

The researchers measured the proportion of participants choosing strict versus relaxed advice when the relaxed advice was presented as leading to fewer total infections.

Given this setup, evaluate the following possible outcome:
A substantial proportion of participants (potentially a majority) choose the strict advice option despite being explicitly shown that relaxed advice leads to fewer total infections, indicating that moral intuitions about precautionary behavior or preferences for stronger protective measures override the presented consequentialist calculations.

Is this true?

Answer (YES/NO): NO